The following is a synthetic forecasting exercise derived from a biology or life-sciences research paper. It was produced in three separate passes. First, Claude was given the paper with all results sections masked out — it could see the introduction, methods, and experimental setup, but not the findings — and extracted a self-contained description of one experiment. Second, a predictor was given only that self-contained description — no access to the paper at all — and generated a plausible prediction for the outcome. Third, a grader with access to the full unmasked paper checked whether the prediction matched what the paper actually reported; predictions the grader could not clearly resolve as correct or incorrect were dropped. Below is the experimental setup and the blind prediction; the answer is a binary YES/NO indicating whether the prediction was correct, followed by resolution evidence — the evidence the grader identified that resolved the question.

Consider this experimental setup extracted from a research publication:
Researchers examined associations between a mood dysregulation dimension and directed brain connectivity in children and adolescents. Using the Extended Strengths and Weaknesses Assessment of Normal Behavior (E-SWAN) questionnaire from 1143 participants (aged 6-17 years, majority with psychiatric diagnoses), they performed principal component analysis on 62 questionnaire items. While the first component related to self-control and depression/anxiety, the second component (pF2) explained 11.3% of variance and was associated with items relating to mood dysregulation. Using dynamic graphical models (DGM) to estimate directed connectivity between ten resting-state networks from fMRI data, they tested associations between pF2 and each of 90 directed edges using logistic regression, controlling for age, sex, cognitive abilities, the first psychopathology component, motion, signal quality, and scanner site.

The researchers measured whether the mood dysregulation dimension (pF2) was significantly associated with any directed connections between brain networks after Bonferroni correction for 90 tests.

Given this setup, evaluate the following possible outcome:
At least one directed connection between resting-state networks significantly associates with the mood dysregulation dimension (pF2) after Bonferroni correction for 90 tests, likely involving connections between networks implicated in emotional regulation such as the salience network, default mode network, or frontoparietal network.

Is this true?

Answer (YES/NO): NO